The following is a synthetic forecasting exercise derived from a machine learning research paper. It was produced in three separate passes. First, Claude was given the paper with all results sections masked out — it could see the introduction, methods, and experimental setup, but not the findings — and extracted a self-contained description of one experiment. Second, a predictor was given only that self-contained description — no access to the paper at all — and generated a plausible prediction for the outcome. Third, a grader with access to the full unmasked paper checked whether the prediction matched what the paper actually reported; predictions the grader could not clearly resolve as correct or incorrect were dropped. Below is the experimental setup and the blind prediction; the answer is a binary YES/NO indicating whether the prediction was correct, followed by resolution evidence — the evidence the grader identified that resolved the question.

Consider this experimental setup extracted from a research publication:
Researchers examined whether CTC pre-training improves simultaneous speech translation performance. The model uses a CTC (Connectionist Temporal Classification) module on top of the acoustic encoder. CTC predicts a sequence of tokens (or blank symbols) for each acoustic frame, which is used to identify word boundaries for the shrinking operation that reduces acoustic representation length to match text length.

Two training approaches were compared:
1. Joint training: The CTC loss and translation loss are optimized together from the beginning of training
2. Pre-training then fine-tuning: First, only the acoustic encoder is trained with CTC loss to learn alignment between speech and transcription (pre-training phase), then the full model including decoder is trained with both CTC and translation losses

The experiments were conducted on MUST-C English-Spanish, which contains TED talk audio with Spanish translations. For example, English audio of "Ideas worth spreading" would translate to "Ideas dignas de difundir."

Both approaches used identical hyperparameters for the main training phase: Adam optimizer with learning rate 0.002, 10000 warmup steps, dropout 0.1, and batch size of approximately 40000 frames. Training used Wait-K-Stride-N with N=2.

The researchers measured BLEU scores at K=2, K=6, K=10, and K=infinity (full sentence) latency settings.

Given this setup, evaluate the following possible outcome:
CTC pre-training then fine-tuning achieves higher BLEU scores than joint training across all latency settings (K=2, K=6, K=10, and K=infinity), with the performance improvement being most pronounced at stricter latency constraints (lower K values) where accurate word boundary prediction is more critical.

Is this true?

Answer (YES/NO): NO